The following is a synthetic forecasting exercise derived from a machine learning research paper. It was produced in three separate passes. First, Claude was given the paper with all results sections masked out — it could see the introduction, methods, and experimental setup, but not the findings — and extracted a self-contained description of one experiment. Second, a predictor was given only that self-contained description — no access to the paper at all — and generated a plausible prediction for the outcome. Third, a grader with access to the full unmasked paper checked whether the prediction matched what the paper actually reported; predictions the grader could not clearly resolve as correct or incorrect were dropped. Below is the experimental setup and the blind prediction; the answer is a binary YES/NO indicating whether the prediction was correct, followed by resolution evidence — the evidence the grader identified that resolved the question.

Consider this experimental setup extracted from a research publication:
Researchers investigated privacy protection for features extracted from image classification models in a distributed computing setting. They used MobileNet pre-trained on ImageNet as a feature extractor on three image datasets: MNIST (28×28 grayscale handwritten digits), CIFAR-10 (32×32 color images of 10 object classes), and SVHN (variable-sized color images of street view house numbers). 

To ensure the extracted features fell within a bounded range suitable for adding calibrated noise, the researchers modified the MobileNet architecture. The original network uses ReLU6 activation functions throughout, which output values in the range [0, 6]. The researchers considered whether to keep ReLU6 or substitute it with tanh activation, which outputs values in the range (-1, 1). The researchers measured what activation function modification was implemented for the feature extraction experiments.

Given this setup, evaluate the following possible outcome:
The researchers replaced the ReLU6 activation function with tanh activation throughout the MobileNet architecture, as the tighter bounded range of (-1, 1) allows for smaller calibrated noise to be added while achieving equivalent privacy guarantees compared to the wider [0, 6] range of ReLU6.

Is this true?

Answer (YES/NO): YES